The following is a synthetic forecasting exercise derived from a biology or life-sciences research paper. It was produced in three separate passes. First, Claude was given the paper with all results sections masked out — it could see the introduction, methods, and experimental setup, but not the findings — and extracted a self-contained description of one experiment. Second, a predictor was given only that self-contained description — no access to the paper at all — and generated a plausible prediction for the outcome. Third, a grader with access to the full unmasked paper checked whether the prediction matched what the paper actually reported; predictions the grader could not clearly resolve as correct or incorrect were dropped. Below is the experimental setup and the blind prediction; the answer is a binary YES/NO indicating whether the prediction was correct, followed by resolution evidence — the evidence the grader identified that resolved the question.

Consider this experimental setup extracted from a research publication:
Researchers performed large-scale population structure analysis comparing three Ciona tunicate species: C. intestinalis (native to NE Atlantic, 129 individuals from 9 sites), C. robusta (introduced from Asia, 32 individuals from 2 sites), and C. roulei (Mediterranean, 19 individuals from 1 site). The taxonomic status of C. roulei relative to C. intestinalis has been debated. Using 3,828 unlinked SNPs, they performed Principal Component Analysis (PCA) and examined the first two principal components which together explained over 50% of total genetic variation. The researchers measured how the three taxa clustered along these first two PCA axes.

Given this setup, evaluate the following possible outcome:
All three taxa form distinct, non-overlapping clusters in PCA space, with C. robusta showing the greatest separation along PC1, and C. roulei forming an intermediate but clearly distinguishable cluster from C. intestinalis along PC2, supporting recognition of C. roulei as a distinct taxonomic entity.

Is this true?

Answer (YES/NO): NO